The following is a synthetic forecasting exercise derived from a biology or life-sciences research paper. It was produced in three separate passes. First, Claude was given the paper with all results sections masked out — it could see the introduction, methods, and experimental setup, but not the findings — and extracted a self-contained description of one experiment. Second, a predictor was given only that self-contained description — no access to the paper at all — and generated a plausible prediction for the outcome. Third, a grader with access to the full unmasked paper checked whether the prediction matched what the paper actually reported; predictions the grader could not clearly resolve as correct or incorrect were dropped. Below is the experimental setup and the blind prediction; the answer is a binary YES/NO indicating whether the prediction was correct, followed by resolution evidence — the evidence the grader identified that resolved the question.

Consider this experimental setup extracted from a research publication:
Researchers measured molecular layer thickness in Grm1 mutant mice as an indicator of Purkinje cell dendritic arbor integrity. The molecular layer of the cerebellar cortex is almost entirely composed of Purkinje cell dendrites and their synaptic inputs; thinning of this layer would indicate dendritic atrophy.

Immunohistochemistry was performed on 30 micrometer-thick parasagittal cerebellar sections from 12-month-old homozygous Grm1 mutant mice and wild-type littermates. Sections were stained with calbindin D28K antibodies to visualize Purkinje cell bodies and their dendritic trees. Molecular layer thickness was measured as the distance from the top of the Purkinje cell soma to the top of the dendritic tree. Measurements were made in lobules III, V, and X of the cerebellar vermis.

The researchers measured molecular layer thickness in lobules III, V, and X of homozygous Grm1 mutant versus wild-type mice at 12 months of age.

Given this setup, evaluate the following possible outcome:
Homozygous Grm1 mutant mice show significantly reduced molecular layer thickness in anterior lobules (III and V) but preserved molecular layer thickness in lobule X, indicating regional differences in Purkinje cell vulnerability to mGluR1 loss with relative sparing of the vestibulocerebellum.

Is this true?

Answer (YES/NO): NO